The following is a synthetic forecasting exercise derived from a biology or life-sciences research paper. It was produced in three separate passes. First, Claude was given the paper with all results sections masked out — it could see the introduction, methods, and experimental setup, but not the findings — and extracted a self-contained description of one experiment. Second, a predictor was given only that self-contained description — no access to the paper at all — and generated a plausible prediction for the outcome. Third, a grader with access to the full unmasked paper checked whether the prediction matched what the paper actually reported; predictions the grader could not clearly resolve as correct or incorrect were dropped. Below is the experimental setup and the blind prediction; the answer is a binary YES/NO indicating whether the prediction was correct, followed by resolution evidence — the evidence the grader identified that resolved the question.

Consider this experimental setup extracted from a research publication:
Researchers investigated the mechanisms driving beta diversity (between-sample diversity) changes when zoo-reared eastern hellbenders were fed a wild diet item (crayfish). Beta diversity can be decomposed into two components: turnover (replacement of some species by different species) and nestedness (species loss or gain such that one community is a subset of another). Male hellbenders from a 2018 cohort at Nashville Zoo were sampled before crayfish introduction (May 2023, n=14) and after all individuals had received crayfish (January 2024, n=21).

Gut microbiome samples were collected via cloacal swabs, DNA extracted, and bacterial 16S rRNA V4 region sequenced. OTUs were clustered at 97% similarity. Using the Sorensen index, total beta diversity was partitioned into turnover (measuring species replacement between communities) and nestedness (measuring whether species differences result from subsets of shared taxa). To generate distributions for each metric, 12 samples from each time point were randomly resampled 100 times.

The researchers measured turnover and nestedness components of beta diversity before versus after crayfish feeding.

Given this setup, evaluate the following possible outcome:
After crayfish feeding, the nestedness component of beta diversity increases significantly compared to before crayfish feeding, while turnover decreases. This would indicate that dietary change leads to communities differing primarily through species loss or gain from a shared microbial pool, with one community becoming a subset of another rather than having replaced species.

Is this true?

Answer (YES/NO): NO